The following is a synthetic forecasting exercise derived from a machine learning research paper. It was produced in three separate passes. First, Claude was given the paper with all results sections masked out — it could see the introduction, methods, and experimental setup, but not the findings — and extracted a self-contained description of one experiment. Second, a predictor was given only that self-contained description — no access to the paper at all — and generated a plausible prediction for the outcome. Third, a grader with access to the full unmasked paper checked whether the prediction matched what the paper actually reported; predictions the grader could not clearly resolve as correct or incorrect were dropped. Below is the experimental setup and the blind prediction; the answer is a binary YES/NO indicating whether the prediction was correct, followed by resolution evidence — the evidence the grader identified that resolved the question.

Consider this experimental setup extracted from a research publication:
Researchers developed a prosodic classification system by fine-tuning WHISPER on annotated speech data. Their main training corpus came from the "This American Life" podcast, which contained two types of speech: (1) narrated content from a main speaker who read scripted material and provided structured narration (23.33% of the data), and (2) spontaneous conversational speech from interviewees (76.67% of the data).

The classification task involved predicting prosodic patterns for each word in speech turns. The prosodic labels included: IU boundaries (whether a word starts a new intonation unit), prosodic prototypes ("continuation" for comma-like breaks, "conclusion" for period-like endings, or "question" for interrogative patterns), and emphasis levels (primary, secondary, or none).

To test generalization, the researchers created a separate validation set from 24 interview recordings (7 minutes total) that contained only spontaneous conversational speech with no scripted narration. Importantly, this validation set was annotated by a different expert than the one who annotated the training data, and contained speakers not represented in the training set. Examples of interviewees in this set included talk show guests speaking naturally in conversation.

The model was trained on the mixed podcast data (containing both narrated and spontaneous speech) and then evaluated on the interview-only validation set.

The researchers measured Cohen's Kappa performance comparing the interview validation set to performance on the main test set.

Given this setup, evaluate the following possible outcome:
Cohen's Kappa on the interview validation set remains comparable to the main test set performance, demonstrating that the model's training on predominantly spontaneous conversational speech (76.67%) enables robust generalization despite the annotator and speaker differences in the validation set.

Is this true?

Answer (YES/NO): NO